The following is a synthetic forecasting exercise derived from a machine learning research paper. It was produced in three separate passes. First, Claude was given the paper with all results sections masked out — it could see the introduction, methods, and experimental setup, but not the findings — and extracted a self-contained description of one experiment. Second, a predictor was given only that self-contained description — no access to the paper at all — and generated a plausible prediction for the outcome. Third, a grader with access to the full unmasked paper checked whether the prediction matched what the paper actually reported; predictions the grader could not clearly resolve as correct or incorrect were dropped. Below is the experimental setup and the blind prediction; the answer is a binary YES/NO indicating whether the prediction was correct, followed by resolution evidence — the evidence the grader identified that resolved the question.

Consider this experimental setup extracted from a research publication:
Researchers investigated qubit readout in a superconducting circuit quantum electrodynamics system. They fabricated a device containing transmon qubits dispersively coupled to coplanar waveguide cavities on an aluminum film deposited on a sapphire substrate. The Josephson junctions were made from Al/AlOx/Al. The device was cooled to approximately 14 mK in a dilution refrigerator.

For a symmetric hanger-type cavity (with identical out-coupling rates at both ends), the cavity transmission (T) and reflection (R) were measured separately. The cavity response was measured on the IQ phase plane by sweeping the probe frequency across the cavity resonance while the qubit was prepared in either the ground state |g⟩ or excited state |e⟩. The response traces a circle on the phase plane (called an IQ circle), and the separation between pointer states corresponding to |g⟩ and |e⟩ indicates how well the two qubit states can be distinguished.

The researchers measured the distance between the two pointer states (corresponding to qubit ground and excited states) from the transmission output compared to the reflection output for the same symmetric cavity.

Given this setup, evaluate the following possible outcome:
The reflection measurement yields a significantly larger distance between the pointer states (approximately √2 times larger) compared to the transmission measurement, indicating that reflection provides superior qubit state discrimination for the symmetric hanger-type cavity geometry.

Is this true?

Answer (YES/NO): NO